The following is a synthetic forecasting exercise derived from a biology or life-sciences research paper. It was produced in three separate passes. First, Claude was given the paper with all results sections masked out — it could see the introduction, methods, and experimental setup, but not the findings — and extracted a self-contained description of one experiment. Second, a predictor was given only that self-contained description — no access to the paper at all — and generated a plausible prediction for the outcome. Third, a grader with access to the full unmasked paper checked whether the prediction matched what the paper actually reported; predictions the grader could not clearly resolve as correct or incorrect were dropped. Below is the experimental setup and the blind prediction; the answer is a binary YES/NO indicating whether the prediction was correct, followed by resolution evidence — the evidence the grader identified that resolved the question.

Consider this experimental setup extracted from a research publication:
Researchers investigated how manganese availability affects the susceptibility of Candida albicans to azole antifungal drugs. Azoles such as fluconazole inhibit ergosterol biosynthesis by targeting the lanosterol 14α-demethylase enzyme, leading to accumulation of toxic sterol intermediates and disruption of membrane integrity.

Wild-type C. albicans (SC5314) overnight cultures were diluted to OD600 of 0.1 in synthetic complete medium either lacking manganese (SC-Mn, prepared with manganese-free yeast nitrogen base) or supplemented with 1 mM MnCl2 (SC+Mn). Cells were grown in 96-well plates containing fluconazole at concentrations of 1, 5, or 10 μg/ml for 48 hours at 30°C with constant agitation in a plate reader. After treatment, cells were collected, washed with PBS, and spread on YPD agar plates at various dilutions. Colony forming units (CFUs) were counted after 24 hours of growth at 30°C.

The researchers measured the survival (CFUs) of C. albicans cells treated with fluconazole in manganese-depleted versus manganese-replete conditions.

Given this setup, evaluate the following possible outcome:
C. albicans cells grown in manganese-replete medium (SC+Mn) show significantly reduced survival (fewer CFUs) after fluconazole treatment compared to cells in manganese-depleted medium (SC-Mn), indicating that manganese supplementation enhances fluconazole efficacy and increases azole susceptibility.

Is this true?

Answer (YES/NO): NO